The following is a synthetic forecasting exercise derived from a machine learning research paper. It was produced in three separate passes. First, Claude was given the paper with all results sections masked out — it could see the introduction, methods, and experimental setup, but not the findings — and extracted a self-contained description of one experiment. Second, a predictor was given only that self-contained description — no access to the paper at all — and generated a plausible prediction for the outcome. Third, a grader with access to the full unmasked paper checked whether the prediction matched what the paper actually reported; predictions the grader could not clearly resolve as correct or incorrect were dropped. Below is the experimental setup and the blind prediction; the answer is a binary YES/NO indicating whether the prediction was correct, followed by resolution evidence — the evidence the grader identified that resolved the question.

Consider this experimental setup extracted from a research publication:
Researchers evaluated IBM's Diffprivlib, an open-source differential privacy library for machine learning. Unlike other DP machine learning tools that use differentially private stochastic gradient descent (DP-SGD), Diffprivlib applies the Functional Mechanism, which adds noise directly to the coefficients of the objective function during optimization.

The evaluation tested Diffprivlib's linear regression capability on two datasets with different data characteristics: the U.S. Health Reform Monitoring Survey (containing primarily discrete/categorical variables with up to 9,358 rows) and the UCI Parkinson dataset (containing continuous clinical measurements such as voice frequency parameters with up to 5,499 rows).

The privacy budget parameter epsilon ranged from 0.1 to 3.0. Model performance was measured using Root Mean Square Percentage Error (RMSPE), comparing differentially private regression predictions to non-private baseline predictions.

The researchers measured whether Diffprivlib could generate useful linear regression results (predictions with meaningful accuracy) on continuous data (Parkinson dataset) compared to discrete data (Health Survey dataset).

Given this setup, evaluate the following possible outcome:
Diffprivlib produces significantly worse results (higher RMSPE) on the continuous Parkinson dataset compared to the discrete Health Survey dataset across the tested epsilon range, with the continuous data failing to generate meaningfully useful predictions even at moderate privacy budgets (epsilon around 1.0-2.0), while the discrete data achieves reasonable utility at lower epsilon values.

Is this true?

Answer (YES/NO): NO